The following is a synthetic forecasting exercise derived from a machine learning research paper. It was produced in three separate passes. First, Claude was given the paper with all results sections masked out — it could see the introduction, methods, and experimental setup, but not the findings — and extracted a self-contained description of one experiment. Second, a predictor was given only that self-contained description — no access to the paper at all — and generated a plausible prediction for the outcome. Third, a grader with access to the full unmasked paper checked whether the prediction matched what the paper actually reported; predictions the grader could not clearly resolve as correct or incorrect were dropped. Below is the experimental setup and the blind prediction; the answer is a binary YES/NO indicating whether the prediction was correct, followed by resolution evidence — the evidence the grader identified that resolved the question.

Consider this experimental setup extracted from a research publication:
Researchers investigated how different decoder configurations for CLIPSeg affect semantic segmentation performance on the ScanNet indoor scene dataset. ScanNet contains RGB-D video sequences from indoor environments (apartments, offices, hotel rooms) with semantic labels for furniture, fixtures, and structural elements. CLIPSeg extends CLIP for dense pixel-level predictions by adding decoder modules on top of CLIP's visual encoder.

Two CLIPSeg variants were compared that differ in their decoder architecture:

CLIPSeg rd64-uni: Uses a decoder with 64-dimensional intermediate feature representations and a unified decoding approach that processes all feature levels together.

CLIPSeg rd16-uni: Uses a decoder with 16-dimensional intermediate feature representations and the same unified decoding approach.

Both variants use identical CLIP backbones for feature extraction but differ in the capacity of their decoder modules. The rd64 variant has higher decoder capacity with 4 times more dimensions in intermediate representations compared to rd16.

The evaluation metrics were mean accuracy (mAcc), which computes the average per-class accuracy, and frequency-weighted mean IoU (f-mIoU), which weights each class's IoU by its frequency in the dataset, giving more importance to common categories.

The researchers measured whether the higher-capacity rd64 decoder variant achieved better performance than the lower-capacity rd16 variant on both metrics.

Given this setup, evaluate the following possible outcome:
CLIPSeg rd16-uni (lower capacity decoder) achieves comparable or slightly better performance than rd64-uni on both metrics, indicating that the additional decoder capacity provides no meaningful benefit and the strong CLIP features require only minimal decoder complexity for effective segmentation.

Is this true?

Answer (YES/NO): YES